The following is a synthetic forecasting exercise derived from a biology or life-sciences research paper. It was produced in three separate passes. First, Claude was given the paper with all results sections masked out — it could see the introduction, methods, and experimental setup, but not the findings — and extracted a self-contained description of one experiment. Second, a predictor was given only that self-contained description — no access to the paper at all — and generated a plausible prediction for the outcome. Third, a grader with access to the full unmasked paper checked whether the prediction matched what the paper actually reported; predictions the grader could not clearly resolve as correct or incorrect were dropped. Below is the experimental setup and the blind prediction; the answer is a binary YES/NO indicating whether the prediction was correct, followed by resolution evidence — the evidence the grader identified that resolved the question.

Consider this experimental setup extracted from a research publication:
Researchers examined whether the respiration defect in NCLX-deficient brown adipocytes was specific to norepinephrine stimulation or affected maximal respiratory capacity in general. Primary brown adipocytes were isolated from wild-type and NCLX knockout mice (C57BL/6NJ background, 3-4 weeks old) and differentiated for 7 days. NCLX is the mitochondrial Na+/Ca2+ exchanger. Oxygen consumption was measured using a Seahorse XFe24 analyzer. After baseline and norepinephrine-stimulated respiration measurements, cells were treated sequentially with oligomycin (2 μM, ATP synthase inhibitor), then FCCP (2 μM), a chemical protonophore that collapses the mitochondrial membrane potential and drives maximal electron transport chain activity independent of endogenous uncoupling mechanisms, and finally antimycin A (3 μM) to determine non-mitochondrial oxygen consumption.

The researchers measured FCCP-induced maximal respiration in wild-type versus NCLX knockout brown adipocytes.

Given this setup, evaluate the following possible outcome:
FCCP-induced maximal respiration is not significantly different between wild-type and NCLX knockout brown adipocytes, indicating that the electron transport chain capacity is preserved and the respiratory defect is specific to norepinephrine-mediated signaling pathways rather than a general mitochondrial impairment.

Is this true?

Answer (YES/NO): NO